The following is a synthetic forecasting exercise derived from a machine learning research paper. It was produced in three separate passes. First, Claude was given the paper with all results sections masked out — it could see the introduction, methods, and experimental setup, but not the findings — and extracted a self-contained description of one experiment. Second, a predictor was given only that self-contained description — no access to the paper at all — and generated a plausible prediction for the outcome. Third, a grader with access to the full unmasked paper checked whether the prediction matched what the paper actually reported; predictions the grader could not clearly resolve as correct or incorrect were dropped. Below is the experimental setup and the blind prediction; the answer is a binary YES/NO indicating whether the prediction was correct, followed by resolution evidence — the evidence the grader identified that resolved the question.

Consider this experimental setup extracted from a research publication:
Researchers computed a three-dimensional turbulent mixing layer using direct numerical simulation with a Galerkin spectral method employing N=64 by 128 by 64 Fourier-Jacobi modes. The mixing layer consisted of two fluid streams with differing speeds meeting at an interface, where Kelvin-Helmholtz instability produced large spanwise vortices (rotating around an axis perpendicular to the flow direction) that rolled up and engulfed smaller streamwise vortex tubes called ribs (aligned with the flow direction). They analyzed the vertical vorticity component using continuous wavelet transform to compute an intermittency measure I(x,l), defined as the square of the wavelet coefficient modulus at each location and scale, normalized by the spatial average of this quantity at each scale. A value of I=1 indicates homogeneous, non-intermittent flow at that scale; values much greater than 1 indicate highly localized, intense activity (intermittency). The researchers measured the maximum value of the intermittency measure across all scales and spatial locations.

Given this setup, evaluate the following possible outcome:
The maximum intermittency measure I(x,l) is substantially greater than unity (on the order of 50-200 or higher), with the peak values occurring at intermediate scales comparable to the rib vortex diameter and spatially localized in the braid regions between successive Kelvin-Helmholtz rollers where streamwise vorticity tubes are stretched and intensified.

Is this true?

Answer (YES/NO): NO